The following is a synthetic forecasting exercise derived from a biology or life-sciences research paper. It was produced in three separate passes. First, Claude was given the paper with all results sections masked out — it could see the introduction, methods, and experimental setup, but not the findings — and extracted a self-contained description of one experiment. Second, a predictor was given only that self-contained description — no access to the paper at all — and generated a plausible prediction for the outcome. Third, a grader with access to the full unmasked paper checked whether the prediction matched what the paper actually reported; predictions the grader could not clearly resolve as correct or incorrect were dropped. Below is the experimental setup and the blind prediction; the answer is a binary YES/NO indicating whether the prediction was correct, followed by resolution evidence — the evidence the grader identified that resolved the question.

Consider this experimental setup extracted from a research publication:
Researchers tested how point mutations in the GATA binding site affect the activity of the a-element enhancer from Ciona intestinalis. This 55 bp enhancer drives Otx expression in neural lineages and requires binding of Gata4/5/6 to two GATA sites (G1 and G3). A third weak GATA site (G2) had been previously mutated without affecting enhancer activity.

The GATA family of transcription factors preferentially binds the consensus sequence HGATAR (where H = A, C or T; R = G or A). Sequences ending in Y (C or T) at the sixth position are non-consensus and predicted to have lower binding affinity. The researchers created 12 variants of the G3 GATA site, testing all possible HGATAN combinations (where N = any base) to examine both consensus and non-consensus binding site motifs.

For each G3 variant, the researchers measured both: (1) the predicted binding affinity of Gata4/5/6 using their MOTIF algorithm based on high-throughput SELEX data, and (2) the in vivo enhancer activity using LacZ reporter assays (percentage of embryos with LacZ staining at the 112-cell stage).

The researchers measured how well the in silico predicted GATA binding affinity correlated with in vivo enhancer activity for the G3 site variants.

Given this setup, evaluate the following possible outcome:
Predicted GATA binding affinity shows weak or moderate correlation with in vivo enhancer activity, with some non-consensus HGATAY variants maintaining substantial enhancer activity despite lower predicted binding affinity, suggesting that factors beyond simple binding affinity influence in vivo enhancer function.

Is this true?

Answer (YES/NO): NO